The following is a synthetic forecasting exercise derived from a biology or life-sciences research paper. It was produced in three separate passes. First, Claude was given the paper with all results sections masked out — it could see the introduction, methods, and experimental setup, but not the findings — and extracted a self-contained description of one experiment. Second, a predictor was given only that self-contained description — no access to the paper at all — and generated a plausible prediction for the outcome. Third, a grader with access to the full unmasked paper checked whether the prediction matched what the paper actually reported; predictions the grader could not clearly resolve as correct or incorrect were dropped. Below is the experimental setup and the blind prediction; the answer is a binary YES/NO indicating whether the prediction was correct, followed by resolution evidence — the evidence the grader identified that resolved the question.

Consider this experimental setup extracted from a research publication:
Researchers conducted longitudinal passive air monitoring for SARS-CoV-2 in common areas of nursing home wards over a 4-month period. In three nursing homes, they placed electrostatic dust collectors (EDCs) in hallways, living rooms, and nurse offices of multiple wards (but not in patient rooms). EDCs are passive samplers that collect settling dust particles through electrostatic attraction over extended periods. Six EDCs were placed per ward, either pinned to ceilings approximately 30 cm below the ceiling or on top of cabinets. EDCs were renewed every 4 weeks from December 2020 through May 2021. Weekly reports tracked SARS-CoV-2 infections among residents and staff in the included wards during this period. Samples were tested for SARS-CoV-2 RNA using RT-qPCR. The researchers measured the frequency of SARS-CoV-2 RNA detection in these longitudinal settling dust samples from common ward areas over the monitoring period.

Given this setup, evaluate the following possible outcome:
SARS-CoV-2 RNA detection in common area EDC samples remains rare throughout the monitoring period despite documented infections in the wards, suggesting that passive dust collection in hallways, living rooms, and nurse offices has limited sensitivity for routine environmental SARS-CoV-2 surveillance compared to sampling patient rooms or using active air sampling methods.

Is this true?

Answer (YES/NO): YES